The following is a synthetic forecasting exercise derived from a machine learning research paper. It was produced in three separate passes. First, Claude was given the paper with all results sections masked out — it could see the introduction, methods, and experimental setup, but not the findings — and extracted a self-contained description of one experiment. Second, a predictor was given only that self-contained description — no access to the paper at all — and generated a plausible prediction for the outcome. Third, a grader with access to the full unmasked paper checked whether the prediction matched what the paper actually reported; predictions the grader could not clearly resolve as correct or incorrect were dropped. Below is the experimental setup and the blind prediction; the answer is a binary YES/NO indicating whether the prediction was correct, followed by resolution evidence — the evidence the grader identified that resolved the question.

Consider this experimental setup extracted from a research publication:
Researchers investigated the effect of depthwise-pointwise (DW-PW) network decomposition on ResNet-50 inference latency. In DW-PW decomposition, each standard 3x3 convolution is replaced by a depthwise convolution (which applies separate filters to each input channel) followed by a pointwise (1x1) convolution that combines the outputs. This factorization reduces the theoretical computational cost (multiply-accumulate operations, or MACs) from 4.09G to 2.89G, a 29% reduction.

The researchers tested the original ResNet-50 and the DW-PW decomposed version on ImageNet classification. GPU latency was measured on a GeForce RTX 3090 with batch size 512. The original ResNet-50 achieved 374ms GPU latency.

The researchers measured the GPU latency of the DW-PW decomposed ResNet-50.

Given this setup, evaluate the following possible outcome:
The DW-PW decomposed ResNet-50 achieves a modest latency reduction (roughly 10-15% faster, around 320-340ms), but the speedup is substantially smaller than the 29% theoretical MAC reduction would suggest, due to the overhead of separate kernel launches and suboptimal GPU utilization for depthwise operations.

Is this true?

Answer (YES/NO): NO